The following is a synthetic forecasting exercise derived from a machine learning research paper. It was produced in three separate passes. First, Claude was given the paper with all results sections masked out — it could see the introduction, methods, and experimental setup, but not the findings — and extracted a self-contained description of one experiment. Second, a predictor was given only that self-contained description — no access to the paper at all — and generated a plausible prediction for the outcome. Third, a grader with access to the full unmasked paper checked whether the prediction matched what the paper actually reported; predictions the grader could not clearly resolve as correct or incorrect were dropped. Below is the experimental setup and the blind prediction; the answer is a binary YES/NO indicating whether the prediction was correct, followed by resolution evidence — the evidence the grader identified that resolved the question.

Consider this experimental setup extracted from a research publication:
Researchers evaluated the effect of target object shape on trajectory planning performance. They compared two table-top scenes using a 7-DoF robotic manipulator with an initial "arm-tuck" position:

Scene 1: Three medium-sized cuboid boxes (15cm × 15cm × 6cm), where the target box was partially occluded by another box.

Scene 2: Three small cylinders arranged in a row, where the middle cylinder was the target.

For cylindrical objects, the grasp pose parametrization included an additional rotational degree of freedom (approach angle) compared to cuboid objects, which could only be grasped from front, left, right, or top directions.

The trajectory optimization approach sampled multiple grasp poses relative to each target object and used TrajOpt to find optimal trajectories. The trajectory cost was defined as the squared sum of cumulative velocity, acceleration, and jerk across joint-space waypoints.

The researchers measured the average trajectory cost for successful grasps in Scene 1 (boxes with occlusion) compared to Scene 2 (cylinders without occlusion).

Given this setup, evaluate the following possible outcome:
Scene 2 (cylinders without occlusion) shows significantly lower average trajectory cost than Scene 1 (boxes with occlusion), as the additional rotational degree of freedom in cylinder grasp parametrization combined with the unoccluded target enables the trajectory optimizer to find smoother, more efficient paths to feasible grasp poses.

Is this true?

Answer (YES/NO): NO